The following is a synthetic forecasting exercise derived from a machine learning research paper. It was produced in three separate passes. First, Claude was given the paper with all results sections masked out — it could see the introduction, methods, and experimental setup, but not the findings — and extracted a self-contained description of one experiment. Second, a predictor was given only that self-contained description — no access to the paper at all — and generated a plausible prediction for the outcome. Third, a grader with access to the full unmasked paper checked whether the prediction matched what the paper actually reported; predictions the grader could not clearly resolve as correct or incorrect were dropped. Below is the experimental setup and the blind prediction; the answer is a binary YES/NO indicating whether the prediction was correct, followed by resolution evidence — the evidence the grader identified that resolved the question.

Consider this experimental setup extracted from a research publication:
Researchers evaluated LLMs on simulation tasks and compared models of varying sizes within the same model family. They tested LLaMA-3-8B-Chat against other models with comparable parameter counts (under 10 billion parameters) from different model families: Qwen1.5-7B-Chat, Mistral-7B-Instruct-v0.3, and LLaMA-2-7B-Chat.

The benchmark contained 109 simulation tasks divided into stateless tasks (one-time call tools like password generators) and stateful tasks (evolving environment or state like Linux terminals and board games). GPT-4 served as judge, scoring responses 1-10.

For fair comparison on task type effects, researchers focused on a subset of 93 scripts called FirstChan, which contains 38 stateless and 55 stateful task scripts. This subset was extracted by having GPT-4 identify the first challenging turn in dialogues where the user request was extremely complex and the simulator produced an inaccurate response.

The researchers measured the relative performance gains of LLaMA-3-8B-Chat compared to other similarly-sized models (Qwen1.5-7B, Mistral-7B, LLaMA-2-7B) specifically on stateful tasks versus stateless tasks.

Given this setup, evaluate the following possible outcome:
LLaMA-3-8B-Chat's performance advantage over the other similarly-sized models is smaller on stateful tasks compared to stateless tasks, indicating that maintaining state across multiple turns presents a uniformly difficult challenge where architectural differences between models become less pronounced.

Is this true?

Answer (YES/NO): NO